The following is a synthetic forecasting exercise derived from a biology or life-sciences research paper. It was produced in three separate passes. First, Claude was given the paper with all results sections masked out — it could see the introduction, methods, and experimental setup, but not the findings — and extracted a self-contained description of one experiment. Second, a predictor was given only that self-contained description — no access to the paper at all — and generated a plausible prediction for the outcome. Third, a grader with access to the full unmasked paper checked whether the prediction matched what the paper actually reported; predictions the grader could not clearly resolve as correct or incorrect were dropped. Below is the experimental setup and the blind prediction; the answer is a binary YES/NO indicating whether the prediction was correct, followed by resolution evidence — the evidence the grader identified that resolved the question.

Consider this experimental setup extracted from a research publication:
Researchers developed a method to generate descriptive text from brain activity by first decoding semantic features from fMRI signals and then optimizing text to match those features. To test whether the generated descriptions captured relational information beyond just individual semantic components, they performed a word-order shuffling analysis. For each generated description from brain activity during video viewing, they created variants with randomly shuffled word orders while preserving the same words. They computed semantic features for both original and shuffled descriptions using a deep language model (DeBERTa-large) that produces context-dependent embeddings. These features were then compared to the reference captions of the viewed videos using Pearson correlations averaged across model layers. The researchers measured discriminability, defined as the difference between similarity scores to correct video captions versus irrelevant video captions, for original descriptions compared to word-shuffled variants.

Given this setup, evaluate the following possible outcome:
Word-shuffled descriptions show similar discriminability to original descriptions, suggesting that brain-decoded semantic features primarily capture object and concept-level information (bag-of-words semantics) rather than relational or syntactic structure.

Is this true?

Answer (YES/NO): NO